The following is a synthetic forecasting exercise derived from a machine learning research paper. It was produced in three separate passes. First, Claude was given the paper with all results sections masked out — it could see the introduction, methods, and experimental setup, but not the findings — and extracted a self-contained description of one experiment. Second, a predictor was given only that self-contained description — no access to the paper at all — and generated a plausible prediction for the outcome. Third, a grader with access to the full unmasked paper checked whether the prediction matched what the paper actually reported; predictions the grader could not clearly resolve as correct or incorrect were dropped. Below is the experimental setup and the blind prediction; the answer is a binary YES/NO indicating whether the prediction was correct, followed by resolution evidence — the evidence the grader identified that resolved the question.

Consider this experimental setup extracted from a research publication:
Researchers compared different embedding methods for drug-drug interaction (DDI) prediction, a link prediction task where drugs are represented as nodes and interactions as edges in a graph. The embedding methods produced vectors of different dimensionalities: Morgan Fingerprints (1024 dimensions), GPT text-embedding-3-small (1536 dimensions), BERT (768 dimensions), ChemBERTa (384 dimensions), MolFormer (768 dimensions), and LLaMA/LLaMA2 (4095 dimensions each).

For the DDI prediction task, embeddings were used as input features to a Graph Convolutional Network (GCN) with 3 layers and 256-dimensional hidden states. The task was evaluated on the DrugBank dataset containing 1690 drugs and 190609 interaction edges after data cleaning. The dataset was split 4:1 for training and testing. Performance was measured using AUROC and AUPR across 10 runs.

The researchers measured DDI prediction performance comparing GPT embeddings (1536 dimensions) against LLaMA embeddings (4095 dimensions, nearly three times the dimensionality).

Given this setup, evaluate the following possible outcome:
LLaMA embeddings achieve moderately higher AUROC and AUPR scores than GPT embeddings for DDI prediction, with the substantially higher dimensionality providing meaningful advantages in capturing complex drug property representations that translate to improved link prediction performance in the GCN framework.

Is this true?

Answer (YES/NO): NO